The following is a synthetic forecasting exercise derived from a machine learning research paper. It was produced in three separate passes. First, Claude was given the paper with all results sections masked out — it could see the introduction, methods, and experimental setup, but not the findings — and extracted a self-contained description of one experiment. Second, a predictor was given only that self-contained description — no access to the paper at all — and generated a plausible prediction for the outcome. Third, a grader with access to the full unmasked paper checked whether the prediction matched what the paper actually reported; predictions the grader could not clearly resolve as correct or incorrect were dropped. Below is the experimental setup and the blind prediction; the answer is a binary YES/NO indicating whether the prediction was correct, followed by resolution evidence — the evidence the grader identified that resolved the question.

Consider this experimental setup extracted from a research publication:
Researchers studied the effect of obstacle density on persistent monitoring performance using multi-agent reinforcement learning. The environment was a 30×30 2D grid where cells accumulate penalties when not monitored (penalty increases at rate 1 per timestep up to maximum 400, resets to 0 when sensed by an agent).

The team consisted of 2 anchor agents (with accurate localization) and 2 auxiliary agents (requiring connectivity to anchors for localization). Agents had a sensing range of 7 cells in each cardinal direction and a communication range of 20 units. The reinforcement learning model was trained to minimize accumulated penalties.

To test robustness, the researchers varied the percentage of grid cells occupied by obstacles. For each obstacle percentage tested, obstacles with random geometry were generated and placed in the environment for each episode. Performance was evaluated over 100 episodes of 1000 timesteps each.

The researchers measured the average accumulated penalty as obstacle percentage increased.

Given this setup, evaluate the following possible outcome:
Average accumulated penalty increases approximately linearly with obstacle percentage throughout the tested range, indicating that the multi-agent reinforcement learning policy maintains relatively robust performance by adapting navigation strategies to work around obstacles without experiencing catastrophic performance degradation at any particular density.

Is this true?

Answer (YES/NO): NO